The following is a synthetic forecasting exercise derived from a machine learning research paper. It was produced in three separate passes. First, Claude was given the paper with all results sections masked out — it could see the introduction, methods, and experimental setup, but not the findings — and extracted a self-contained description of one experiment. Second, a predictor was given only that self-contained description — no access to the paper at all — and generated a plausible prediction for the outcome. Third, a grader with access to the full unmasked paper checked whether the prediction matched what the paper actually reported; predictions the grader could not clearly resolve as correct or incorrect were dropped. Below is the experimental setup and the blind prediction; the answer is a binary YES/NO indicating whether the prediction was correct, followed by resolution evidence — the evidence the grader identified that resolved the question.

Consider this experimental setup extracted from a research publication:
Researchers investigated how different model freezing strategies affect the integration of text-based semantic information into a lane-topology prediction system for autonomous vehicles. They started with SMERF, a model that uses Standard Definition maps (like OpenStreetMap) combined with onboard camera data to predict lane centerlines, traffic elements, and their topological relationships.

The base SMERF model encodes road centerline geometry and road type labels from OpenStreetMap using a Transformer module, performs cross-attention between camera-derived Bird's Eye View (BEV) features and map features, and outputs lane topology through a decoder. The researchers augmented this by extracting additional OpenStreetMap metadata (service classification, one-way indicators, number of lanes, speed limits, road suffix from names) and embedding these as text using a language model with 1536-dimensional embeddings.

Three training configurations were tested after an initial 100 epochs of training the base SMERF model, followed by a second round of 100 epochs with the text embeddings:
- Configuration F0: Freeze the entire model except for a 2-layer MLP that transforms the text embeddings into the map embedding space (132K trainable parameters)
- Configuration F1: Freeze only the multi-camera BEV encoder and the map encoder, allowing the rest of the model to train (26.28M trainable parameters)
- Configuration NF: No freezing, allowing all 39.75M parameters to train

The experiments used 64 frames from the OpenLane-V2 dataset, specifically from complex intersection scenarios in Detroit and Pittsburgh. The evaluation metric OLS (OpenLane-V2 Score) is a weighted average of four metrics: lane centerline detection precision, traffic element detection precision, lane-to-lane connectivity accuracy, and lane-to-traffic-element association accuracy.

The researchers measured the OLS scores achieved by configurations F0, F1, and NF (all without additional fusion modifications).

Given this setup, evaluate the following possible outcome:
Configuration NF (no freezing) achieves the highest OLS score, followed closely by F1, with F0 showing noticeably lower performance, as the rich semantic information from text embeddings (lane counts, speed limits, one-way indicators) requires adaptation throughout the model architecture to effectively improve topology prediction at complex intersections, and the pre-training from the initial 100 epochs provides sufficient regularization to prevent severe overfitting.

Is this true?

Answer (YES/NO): YES